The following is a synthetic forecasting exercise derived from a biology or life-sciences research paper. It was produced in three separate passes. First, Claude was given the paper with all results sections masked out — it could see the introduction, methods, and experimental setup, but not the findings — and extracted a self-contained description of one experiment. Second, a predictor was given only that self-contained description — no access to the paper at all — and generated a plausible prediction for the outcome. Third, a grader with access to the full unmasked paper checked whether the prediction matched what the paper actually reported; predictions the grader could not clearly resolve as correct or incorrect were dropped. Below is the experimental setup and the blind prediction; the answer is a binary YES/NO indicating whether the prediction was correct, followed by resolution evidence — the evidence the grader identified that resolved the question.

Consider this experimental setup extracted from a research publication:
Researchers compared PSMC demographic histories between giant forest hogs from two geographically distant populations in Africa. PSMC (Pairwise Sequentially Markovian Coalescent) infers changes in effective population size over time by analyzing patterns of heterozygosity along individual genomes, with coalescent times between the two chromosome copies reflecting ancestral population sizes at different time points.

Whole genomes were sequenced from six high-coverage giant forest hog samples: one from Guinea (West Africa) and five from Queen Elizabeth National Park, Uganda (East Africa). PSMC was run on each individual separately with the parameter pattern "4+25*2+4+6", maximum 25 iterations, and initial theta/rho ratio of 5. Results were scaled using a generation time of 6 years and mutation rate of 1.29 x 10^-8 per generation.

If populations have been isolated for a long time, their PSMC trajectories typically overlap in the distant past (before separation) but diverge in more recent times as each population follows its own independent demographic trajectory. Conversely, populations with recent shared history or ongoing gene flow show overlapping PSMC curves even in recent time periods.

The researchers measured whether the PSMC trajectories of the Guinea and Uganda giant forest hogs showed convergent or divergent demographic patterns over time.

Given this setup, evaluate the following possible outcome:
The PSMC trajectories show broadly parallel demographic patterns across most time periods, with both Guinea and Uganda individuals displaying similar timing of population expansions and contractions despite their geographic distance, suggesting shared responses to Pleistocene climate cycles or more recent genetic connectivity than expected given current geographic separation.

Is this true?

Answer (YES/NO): NO